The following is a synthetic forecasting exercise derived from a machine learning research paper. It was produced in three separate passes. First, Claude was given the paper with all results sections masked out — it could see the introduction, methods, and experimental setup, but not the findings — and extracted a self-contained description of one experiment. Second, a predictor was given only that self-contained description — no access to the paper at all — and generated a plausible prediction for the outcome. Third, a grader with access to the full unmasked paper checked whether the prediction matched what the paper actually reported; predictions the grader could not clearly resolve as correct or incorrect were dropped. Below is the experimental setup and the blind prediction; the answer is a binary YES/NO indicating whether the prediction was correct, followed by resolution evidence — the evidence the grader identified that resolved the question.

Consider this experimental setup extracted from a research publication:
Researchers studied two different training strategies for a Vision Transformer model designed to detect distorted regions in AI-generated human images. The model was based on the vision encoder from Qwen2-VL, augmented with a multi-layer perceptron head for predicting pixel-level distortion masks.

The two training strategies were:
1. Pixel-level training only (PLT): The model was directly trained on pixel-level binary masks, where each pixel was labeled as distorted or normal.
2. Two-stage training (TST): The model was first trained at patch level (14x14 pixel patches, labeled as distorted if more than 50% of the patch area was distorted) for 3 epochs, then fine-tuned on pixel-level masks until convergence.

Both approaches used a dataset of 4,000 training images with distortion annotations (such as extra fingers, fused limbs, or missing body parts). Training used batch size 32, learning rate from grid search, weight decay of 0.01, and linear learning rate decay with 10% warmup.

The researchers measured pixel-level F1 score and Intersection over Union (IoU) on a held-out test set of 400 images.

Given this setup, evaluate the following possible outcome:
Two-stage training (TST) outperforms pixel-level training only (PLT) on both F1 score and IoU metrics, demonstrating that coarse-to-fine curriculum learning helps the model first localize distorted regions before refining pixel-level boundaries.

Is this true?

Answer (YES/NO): YES